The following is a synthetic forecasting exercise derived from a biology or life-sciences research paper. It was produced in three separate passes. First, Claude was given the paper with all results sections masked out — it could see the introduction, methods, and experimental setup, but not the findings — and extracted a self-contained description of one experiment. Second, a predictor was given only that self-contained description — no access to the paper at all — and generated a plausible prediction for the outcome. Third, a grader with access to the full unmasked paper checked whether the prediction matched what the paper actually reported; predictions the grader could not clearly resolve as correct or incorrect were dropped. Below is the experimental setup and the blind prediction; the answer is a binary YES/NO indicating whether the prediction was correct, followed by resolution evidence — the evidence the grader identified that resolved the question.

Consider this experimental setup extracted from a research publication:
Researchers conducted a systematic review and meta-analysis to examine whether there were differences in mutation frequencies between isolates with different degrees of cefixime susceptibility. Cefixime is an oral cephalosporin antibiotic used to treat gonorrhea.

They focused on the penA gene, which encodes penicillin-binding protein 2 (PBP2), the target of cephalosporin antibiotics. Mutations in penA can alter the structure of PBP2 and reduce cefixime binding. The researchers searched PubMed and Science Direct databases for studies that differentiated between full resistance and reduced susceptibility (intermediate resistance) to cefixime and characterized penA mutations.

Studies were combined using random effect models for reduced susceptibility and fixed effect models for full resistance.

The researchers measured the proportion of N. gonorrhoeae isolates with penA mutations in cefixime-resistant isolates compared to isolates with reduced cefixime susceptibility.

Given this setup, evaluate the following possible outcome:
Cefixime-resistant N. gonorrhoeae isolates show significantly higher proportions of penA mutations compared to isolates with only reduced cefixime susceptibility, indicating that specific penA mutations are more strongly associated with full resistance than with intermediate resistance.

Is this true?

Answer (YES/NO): NO